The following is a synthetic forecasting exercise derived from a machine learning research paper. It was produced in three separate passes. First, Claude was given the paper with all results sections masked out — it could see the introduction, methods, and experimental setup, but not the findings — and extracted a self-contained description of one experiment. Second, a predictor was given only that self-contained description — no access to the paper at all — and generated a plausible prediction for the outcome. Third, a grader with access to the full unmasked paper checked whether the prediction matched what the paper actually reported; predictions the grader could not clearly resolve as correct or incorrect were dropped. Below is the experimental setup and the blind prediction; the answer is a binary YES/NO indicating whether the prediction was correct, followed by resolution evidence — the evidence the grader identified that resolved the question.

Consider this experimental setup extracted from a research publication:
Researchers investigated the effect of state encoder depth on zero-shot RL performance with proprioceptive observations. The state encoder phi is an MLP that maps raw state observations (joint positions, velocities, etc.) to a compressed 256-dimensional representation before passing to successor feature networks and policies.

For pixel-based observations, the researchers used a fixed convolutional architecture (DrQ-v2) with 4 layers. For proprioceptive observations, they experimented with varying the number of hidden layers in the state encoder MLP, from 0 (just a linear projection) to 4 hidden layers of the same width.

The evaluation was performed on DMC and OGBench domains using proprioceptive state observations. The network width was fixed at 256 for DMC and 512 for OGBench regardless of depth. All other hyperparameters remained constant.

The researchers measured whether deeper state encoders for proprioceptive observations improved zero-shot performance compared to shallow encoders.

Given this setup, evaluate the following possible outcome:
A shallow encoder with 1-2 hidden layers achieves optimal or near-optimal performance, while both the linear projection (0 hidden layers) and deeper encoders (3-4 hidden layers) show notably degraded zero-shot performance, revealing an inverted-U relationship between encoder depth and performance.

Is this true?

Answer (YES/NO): NO